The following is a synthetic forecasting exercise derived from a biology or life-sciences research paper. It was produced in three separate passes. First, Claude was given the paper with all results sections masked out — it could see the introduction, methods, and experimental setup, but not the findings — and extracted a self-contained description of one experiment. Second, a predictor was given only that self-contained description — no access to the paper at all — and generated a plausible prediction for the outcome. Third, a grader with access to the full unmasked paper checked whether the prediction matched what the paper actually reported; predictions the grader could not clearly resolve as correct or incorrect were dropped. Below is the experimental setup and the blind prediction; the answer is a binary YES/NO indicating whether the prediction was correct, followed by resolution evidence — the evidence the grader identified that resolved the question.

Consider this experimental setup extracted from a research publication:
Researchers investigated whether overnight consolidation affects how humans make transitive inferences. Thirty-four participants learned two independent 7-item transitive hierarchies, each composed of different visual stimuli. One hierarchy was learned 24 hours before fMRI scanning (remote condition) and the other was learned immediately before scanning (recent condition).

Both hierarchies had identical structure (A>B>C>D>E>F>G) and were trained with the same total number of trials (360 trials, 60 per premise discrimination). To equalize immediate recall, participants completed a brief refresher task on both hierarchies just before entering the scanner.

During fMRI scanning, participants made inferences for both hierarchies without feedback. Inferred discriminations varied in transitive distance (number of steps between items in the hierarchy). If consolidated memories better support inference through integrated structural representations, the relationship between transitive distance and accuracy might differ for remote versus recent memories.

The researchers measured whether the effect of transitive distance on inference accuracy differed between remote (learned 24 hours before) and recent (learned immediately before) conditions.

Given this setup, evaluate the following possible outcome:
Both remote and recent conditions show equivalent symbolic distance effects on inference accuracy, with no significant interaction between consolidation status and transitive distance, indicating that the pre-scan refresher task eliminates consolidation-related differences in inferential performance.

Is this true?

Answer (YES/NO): NO